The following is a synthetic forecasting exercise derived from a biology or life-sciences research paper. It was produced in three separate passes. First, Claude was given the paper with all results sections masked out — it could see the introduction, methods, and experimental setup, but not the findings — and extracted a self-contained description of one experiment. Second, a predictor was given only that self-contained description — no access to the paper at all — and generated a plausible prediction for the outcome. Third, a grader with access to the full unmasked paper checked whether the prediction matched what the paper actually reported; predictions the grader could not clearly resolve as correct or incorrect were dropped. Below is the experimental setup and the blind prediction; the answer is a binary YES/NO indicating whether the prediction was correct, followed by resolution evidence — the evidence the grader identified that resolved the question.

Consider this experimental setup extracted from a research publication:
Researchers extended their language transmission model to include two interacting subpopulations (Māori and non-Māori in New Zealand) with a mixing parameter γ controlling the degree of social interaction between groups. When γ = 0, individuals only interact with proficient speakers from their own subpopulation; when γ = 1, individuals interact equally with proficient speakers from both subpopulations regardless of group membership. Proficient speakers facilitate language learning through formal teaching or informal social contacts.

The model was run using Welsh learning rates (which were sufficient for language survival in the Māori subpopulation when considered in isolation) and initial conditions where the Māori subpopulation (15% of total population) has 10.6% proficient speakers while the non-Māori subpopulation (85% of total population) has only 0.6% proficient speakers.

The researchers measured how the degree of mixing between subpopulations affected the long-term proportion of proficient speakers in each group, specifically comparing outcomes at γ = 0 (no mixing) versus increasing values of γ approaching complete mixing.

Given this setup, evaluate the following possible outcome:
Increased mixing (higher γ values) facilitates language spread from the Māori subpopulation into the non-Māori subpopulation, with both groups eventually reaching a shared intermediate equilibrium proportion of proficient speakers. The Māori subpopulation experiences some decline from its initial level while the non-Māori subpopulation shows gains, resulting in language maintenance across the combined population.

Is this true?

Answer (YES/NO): NO